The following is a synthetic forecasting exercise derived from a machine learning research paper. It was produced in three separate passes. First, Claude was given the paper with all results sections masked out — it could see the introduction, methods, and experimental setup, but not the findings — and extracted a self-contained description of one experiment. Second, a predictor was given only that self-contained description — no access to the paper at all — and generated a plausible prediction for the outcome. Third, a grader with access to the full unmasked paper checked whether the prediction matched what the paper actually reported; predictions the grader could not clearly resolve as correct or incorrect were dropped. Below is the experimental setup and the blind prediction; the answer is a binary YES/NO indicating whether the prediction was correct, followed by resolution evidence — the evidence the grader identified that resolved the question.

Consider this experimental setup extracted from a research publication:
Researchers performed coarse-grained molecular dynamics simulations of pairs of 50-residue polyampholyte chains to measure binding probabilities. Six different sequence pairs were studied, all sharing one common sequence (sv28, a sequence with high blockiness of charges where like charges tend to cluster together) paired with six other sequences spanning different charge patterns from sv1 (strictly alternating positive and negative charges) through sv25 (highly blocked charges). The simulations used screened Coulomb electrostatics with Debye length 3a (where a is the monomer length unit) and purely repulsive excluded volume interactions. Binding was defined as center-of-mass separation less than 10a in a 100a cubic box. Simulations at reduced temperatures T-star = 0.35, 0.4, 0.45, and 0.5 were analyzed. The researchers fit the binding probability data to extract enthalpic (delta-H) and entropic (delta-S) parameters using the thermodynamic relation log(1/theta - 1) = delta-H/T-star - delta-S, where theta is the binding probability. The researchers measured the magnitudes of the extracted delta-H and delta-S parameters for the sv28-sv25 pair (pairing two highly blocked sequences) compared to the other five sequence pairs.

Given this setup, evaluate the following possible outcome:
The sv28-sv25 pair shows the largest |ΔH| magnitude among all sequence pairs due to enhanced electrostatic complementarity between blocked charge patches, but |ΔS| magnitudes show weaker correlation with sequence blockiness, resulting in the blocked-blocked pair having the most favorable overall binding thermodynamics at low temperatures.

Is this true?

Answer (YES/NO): NO